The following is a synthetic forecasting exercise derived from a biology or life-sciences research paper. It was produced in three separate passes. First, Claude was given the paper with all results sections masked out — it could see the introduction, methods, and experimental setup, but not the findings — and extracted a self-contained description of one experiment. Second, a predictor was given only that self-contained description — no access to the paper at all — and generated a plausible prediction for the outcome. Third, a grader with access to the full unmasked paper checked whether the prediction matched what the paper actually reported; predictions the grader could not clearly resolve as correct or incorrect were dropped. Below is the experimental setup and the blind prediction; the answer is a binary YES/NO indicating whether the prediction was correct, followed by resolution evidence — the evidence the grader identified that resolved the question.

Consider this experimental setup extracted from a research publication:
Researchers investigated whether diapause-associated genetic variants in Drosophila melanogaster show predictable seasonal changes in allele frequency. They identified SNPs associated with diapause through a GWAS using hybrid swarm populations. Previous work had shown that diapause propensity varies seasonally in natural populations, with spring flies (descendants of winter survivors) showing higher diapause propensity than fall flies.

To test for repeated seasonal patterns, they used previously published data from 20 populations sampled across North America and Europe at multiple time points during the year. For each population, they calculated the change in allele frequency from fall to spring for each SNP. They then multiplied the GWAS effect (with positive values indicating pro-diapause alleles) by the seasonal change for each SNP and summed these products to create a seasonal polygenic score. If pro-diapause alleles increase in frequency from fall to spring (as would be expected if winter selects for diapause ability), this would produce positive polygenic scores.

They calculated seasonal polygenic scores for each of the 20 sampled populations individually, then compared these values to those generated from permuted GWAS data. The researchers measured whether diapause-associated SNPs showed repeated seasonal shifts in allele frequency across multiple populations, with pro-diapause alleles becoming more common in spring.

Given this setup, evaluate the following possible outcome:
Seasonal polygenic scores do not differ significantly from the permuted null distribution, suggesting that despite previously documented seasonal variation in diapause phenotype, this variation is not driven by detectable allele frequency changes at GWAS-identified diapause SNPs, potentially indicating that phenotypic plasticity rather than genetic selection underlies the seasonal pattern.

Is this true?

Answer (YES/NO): NO